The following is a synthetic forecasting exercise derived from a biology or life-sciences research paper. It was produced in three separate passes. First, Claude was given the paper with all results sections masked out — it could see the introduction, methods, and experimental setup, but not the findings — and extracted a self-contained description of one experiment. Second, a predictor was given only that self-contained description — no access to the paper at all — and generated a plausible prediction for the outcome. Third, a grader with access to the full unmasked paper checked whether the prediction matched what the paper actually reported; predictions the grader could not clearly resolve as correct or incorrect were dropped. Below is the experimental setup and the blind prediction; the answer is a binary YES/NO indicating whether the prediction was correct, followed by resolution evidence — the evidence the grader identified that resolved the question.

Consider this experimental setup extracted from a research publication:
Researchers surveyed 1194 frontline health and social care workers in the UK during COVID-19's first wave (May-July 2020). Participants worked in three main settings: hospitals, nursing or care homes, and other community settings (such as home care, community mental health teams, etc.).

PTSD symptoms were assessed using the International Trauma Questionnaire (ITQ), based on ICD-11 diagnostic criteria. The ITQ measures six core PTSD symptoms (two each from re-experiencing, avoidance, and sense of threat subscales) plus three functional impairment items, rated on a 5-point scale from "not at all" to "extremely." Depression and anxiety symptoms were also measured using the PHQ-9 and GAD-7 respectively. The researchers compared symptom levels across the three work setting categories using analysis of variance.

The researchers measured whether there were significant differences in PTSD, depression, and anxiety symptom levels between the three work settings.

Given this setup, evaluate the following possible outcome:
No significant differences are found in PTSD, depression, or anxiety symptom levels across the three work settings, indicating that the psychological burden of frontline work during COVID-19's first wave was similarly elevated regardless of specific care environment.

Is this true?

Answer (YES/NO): NO